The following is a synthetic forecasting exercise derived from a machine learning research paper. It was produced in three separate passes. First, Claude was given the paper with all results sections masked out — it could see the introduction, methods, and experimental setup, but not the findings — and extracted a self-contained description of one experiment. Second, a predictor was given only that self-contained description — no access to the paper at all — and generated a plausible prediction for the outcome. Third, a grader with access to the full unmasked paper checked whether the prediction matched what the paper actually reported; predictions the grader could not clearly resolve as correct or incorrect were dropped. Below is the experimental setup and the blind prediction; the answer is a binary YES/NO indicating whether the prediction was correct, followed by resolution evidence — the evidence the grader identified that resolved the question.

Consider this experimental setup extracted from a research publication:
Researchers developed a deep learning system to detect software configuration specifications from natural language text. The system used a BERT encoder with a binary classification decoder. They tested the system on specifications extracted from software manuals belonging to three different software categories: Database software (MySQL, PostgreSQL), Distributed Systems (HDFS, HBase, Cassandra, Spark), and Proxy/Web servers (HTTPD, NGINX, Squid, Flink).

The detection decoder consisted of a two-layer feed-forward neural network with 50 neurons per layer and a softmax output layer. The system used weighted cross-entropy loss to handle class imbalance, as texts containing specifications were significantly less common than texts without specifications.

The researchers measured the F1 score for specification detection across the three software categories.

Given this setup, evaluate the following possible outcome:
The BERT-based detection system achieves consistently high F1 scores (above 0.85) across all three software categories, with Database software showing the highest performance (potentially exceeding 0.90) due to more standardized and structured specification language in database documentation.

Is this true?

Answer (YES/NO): NO